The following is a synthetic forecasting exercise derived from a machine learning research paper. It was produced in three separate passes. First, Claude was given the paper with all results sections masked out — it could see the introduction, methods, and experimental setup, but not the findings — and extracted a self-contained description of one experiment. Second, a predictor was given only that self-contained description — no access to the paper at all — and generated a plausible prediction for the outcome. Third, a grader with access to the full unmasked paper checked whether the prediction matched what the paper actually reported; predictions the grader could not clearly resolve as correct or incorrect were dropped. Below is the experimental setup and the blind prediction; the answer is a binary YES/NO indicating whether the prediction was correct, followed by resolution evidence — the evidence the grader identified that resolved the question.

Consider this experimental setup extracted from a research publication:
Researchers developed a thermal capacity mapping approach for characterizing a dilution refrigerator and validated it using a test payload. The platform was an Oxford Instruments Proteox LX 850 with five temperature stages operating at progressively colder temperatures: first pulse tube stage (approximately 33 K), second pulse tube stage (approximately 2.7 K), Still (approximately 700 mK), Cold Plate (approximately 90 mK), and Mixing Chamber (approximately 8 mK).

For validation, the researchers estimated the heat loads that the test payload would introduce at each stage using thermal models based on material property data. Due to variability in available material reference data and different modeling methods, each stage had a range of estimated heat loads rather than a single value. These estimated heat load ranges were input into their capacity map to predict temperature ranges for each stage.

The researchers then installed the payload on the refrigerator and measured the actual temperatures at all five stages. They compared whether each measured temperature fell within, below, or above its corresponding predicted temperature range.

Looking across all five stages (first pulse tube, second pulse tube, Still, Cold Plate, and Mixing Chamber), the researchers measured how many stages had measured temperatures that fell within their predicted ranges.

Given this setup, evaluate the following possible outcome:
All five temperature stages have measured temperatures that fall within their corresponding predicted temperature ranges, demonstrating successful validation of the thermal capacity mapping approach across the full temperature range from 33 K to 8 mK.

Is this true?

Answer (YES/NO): NO